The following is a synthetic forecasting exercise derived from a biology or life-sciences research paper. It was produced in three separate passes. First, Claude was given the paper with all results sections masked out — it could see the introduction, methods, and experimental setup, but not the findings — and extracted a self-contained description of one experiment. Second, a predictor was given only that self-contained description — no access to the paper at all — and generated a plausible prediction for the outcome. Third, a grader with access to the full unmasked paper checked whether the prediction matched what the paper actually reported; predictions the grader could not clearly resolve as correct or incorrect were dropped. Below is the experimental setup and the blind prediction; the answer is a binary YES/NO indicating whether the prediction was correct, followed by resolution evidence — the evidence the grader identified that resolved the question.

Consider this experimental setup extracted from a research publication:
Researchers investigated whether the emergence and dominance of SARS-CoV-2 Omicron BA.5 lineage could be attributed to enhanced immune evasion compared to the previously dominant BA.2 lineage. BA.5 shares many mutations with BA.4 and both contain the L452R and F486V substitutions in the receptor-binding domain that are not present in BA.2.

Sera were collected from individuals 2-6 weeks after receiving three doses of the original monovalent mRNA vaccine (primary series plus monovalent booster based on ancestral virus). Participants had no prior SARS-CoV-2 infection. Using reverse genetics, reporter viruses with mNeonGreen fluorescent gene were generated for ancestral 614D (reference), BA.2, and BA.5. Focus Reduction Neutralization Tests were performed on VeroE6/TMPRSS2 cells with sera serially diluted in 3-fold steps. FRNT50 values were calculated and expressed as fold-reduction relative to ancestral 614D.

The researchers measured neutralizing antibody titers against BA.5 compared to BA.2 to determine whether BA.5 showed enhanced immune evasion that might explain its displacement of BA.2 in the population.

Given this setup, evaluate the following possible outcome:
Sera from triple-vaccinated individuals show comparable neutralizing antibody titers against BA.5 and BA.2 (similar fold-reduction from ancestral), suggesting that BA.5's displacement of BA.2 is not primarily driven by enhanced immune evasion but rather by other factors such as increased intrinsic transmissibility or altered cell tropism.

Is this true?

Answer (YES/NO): NO